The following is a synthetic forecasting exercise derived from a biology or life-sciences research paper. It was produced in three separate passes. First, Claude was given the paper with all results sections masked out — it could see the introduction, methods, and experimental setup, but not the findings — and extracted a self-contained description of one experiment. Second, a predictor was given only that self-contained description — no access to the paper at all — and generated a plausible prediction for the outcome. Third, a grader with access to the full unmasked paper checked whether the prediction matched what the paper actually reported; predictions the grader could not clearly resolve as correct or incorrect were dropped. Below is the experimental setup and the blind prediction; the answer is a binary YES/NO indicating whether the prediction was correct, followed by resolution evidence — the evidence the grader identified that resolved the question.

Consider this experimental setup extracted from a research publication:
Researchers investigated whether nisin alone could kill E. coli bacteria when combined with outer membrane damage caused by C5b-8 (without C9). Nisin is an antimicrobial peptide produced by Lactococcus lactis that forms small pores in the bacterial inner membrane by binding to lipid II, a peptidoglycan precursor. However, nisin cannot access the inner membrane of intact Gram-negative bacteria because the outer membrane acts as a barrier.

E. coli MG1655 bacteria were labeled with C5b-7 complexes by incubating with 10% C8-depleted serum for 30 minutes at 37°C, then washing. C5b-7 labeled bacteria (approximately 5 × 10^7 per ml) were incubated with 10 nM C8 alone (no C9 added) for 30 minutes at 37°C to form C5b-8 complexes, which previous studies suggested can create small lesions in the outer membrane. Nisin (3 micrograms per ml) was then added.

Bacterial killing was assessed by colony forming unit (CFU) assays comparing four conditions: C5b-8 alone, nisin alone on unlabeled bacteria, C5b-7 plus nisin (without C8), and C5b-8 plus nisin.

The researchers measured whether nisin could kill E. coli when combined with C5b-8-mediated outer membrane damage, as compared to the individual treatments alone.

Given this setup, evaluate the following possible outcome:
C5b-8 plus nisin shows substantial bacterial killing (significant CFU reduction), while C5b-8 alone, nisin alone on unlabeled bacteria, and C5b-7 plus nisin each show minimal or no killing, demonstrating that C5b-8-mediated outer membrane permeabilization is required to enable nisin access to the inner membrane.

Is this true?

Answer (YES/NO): NO